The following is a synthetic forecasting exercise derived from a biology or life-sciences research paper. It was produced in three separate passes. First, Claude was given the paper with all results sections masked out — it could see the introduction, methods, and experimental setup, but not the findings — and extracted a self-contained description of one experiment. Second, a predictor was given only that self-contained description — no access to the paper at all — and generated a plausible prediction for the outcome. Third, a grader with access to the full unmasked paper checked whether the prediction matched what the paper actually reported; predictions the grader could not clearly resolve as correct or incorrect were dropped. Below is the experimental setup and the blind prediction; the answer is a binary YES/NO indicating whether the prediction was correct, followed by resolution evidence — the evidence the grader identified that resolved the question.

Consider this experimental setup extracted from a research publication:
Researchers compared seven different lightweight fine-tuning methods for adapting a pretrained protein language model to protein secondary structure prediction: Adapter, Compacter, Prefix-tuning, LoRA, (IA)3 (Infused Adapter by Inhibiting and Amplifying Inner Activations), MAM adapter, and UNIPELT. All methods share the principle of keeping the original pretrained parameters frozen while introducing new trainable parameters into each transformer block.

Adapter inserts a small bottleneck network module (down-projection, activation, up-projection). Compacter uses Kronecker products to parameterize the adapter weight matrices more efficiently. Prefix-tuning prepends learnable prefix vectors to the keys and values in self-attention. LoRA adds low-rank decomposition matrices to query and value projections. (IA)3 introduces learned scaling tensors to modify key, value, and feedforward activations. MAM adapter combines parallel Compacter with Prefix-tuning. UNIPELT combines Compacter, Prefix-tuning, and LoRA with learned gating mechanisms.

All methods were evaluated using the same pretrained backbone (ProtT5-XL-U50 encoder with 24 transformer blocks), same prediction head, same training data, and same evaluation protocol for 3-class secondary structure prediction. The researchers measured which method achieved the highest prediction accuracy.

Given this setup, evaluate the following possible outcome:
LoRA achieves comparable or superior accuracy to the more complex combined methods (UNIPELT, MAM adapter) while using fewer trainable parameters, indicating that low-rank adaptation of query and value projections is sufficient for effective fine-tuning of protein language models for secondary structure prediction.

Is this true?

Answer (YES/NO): YES